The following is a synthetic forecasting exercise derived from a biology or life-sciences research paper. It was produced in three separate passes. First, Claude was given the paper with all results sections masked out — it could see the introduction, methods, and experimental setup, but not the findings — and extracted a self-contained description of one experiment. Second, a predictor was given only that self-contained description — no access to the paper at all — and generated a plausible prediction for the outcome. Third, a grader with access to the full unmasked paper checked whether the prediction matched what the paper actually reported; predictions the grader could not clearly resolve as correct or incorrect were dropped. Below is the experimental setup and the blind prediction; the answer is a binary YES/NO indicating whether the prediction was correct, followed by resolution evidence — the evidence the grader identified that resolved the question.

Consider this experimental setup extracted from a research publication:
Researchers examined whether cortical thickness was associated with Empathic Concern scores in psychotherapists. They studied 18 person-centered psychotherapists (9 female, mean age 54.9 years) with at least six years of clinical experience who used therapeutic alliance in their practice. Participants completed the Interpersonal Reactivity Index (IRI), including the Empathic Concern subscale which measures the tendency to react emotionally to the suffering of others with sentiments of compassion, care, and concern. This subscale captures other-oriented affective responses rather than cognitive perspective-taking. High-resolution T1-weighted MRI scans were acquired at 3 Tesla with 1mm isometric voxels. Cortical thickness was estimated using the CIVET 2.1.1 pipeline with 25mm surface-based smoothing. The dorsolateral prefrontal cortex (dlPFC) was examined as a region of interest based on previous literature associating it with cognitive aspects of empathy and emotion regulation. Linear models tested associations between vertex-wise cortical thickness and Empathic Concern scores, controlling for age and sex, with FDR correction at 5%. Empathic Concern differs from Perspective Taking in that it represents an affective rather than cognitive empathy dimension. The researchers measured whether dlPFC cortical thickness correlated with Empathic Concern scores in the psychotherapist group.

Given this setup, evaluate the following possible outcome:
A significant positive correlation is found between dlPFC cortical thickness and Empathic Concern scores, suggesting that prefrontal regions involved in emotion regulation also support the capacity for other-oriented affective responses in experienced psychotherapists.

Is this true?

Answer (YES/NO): NO